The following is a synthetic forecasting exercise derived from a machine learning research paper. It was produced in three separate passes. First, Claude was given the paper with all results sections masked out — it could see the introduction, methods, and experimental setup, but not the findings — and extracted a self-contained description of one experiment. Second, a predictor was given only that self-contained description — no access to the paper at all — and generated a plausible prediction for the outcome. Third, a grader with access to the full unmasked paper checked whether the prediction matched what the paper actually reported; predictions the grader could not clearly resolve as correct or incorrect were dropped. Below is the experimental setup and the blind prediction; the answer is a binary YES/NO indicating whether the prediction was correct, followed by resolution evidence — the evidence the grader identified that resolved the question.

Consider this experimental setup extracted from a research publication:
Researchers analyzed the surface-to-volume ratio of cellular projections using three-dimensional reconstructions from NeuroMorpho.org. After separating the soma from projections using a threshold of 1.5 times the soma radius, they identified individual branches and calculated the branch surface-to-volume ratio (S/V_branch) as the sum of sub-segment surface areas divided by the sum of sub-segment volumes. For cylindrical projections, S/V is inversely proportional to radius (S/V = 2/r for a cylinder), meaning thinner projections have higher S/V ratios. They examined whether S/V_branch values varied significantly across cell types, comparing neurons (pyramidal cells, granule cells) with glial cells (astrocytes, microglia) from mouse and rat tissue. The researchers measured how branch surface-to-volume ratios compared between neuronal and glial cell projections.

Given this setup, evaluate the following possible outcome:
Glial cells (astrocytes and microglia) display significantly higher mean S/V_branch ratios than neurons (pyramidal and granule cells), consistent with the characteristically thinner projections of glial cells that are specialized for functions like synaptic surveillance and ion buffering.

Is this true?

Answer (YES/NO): NO